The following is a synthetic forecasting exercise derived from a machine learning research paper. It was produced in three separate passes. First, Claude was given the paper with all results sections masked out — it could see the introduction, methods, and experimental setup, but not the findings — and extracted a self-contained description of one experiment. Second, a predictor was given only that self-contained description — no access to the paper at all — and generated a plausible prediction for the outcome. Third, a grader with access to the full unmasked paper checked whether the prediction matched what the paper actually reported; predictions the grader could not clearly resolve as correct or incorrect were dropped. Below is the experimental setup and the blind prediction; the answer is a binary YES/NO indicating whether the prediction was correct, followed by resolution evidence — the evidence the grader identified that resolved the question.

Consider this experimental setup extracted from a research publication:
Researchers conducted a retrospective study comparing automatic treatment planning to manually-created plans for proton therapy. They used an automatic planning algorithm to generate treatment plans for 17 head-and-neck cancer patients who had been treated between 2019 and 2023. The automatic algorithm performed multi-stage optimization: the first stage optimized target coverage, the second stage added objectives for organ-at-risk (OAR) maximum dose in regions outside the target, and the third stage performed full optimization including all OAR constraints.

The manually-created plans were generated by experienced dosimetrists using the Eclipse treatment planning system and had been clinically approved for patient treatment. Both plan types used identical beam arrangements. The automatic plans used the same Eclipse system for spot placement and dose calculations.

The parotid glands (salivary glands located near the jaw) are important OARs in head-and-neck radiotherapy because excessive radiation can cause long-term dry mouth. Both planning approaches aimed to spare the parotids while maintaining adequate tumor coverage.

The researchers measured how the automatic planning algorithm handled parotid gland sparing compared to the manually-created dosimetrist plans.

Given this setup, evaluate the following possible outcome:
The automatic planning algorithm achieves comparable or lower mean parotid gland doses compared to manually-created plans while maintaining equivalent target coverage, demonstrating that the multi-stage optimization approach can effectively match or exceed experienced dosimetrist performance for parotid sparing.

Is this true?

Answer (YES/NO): NO